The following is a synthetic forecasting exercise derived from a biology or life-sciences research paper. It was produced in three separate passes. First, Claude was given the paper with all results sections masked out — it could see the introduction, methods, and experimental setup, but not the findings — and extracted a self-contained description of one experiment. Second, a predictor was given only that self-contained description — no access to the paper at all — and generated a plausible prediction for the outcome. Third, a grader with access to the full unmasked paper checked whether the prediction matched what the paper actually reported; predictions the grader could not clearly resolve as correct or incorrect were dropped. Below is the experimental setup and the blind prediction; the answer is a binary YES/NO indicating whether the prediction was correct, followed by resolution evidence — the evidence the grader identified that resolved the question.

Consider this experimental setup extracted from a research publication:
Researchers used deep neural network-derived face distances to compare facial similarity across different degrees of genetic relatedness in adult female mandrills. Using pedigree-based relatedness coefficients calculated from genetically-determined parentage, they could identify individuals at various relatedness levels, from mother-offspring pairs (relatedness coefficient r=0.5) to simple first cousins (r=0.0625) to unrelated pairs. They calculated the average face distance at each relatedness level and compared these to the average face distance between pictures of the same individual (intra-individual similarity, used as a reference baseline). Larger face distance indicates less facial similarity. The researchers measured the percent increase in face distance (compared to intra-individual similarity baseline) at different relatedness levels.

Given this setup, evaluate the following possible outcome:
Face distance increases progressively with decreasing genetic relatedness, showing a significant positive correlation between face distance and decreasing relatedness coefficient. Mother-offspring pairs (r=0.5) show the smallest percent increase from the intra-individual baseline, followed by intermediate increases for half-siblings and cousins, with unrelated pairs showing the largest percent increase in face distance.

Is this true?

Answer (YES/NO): YES